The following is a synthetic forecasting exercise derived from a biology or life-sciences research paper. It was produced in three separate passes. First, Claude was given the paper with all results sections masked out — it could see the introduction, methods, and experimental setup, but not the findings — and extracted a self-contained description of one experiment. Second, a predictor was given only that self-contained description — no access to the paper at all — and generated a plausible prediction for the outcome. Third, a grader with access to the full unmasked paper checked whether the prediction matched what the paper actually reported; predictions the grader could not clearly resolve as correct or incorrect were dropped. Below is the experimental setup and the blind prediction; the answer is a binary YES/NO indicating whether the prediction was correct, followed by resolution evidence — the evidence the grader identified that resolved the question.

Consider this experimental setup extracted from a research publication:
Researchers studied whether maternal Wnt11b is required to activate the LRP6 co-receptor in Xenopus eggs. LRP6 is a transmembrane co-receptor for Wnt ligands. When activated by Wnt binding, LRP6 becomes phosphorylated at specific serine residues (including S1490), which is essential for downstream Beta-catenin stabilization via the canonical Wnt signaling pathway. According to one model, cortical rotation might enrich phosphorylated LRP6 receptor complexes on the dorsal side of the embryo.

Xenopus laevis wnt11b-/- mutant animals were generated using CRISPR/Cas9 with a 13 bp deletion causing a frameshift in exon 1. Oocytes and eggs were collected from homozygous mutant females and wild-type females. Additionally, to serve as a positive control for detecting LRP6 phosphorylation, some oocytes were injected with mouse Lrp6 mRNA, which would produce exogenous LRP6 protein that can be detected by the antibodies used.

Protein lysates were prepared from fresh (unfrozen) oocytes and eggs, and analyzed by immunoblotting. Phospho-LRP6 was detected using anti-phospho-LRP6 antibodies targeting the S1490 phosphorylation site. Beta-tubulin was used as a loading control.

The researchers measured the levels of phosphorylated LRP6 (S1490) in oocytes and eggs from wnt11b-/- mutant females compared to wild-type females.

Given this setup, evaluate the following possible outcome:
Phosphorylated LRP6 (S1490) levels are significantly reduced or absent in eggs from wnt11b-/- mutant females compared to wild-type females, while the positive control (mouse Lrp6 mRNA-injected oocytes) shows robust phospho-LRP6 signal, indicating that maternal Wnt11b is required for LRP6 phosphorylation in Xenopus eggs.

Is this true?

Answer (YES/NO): NO